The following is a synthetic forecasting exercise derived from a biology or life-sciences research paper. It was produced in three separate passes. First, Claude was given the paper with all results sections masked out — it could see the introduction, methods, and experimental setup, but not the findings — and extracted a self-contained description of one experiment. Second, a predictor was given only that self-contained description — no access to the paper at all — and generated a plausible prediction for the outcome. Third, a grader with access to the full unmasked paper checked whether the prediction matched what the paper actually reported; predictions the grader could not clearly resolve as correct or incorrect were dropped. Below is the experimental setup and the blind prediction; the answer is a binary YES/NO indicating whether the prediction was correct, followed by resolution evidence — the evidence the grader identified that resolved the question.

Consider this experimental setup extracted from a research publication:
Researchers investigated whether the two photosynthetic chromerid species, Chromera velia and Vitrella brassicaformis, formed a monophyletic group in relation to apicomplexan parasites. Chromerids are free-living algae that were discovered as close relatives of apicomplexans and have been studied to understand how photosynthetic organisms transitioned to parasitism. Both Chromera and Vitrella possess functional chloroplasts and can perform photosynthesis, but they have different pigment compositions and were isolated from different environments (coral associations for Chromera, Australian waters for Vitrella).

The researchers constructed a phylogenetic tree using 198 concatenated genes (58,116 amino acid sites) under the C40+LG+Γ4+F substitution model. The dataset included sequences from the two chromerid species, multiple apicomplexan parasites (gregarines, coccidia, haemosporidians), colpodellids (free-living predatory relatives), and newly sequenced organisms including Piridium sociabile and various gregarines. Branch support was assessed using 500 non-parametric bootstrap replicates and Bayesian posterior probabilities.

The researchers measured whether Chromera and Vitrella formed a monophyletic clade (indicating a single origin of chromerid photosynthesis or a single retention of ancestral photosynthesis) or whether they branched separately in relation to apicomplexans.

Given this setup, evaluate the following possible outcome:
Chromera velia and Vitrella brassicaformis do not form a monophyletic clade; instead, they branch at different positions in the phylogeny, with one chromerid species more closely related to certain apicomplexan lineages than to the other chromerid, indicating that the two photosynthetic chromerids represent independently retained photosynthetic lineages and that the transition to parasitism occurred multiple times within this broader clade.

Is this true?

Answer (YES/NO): NO